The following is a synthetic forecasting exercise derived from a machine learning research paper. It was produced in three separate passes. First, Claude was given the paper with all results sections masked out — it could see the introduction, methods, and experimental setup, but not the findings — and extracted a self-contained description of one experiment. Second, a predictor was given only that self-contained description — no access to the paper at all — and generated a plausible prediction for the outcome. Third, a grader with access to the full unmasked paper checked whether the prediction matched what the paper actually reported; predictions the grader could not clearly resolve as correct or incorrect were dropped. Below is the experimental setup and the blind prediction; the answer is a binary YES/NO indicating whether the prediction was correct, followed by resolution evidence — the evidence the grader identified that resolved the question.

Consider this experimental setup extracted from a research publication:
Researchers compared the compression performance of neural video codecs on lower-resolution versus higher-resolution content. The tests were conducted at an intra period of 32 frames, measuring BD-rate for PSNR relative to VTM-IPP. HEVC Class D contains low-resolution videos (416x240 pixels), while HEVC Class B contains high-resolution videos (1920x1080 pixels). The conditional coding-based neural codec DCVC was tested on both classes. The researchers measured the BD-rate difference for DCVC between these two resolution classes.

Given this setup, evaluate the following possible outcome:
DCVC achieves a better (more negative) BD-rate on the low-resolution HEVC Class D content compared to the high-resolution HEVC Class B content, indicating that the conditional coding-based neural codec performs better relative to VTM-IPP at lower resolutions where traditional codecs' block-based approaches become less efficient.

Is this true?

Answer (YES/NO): NO